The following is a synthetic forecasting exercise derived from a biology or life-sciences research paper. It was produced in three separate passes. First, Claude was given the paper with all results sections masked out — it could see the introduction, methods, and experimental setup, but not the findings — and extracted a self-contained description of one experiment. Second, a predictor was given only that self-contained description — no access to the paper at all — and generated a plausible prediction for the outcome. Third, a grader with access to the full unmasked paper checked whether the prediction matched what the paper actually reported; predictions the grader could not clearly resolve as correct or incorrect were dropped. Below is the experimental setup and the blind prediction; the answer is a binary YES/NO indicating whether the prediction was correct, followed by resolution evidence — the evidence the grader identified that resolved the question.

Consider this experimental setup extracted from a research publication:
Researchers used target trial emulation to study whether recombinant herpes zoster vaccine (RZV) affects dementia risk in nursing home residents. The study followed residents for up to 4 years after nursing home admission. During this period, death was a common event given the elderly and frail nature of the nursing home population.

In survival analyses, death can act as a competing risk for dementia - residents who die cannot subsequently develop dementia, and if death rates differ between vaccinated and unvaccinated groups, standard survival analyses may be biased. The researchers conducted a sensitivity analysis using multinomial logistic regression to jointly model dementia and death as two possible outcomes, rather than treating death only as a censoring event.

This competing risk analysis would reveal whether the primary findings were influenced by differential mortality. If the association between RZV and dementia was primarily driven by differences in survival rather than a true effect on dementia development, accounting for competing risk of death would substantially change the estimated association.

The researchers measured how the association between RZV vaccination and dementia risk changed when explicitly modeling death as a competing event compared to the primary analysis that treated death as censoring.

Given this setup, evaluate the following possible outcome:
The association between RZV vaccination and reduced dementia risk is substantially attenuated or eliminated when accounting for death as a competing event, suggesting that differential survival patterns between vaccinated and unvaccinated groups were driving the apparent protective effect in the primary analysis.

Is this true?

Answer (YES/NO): NO